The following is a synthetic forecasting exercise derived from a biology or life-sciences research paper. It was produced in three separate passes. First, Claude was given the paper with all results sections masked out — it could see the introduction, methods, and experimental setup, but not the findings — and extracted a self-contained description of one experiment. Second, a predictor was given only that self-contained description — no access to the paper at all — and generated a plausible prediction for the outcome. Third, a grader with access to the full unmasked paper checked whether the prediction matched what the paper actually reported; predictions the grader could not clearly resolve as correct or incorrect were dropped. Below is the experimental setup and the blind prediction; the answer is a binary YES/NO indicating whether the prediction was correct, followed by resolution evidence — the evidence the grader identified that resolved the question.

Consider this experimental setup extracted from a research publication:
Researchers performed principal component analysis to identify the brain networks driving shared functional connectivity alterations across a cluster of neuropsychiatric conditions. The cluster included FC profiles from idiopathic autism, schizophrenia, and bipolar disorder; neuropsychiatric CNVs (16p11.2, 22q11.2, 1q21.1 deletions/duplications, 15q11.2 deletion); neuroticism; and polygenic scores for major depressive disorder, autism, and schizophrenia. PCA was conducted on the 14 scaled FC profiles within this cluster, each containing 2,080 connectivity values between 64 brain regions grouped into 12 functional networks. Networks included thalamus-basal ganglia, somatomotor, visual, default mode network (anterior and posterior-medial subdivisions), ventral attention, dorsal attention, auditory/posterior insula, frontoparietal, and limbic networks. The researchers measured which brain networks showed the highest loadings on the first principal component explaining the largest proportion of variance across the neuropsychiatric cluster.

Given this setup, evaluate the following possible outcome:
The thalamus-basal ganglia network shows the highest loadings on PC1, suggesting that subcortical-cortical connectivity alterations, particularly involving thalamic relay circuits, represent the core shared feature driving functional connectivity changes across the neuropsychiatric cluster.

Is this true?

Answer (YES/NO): NO